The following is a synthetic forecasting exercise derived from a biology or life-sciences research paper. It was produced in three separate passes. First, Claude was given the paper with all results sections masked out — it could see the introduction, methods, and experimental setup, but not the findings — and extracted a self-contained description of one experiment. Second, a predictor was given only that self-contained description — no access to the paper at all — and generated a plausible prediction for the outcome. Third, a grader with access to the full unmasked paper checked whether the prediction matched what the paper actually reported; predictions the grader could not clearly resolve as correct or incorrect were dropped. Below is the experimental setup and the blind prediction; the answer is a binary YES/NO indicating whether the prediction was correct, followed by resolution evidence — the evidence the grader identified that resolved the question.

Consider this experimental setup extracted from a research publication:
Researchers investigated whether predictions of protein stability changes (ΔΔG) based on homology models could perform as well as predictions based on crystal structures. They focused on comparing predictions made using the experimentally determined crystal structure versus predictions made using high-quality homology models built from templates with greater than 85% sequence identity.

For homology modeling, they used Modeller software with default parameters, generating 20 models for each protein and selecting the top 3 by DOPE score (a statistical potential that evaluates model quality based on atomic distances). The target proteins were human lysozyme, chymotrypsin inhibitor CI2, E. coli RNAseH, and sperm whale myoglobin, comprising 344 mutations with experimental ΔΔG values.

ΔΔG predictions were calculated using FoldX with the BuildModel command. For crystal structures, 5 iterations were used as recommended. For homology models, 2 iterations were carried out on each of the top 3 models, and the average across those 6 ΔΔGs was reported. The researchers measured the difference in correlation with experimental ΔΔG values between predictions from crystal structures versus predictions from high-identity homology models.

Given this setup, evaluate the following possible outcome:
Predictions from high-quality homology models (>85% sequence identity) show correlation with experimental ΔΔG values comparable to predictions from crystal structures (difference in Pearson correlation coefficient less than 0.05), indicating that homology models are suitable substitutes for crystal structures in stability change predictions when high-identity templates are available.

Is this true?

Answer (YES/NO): YES